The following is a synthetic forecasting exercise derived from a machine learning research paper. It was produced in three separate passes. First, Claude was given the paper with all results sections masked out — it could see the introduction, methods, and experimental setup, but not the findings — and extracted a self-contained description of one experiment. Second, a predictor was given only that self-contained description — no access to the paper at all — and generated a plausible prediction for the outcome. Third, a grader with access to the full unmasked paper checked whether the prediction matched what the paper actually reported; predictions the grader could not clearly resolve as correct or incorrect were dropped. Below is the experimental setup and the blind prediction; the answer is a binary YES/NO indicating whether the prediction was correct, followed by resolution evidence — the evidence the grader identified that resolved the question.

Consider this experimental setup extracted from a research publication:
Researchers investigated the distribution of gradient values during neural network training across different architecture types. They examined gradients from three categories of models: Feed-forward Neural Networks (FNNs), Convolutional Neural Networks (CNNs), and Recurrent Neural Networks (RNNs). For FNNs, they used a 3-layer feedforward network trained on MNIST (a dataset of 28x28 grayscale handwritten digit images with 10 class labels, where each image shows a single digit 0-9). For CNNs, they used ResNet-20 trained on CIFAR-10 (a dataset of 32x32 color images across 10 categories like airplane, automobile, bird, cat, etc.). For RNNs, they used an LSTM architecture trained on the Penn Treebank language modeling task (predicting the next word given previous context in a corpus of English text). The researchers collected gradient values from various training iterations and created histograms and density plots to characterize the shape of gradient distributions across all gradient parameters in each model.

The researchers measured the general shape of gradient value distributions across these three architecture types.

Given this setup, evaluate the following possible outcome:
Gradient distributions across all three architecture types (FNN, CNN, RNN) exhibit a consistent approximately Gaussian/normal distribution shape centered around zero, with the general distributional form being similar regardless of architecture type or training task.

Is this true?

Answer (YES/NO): YES